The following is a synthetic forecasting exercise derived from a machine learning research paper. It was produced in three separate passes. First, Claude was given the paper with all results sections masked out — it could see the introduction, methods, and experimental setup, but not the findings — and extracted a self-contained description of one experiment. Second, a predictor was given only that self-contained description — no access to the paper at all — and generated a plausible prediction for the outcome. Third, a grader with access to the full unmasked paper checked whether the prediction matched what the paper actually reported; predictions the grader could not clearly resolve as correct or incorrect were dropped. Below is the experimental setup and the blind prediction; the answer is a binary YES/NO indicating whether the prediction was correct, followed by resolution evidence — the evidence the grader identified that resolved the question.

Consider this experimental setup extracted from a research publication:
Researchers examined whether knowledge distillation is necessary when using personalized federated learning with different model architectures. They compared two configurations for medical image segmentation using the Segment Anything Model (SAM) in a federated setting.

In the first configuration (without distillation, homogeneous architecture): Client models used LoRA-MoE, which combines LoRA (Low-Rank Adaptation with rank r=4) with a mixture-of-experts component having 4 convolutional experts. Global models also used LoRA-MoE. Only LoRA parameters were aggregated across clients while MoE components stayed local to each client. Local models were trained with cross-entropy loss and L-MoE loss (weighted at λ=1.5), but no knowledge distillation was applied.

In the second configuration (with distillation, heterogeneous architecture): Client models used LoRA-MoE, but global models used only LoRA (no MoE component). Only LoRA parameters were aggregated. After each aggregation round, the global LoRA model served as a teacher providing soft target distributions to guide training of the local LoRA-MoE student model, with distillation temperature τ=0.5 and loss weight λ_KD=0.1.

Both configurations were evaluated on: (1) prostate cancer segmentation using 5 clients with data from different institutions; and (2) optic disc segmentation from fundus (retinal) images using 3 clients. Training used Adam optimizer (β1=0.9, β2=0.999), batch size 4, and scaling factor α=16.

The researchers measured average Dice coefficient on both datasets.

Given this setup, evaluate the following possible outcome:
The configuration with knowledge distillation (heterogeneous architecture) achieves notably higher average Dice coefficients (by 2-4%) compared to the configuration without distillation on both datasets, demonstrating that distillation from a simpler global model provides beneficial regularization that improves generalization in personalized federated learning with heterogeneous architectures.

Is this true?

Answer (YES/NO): NO